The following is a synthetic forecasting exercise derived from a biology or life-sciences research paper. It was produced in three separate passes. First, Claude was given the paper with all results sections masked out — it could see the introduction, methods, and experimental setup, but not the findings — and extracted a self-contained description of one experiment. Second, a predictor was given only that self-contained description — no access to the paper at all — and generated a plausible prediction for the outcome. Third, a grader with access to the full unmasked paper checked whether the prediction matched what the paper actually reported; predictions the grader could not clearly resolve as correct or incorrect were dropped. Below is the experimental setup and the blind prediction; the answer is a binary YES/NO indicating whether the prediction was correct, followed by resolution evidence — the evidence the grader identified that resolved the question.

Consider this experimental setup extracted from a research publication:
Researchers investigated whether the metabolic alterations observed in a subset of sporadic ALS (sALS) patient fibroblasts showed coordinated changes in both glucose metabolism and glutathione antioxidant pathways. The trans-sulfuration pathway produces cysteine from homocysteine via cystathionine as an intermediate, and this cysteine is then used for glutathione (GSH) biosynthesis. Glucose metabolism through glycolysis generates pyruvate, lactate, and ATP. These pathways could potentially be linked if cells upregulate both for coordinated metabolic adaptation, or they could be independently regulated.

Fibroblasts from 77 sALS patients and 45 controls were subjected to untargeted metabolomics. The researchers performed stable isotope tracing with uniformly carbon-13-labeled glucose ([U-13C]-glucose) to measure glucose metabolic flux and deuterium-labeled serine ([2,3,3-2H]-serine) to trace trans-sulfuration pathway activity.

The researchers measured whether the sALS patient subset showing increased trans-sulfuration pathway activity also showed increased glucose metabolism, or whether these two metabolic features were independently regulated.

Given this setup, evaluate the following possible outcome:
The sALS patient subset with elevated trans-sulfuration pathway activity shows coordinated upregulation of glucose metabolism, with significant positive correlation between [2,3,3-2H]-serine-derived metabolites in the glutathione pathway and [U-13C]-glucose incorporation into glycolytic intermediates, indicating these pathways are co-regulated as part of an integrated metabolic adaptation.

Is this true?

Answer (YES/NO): NO